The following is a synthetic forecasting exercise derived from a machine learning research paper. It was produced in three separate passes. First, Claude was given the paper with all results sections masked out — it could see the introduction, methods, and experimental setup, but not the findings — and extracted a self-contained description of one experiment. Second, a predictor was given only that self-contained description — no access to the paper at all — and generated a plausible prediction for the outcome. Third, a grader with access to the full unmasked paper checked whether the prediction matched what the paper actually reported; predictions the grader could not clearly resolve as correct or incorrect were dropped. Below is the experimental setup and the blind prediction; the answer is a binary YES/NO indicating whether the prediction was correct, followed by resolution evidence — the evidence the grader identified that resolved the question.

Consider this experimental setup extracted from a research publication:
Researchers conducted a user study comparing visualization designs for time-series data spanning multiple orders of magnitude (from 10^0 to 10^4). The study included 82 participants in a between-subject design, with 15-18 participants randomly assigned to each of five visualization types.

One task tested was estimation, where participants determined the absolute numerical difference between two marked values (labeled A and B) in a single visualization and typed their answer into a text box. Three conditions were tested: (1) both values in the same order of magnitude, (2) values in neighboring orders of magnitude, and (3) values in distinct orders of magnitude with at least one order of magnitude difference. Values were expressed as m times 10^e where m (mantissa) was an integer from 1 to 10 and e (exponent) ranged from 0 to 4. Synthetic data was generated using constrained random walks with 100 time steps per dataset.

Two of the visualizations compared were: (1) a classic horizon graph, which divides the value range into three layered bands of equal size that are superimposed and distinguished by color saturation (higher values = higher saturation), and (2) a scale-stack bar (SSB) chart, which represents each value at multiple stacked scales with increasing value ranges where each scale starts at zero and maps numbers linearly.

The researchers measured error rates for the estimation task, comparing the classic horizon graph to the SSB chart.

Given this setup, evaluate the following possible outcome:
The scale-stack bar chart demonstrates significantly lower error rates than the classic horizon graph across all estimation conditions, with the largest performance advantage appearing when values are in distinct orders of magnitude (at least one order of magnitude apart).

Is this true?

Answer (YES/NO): NO